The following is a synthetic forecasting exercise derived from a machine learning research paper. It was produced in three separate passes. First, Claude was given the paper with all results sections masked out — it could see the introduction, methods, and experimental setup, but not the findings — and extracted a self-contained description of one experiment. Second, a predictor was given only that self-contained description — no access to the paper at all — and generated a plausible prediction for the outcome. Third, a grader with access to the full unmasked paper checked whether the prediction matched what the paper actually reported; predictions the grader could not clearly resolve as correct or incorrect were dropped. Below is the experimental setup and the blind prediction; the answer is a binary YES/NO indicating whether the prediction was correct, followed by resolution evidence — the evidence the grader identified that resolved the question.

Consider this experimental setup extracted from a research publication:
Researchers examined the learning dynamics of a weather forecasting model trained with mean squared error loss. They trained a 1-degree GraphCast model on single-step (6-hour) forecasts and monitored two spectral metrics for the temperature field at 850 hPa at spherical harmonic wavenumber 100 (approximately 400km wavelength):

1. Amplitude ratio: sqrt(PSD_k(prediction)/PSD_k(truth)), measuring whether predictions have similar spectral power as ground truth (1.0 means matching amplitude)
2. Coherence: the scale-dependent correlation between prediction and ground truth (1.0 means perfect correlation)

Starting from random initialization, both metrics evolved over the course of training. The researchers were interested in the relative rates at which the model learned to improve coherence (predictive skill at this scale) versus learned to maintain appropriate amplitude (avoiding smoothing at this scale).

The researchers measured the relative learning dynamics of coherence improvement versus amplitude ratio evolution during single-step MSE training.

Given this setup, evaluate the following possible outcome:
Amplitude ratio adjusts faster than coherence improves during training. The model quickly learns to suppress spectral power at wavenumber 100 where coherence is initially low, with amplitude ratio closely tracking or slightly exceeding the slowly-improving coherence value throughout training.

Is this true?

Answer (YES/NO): YES